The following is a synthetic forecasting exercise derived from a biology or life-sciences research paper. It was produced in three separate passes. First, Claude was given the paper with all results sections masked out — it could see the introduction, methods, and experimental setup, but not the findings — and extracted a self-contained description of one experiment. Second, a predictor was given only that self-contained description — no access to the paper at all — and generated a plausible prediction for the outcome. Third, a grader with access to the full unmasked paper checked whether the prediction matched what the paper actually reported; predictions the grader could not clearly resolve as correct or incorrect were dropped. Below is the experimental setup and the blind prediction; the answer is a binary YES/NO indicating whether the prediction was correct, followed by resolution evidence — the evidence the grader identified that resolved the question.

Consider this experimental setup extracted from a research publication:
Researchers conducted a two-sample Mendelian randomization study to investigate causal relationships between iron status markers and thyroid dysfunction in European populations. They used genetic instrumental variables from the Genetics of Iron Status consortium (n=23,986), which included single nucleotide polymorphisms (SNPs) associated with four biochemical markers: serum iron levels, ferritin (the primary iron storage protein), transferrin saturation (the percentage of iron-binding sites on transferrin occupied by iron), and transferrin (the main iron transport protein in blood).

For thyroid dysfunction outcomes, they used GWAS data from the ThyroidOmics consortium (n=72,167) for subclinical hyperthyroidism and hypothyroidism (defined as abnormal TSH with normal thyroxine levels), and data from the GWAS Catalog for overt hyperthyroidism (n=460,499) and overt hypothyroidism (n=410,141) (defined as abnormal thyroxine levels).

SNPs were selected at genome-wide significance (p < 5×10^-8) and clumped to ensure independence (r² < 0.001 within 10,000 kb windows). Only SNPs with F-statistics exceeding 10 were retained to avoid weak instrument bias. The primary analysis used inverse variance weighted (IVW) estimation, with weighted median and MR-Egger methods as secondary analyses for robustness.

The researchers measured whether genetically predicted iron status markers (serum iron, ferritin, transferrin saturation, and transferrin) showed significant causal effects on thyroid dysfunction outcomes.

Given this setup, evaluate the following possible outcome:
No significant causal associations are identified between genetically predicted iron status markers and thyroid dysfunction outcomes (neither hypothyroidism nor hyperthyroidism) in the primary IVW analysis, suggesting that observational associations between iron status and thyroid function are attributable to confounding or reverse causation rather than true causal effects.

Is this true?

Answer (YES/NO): YES